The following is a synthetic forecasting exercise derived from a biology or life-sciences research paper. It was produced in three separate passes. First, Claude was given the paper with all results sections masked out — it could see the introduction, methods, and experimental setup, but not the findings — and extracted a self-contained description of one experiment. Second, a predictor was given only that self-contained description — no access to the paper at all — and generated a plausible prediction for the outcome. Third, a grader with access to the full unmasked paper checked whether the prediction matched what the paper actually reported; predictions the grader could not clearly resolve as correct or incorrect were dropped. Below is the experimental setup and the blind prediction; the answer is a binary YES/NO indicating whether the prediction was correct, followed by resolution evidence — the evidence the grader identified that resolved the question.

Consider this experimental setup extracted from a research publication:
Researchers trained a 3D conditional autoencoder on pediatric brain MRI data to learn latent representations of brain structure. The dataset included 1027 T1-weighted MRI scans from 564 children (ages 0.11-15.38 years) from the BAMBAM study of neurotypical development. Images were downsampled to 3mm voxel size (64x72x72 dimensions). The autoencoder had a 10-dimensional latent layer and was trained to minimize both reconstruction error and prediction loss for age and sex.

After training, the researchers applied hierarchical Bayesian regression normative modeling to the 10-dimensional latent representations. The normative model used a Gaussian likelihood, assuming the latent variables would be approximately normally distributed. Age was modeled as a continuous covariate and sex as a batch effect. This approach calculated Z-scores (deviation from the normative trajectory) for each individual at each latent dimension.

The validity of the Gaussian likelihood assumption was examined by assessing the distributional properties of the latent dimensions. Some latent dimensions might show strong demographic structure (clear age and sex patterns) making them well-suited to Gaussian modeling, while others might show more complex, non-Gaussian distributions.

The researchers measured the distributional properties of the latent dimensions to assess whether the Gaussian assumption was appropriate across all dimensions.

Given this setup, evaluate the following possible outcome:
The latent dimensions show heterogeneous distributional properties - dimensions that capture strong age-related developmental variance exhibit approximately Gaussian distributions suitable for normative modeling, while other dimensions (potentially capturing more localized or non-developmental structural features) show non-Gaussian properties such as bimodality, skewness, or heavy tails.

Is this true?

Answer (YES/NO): NO